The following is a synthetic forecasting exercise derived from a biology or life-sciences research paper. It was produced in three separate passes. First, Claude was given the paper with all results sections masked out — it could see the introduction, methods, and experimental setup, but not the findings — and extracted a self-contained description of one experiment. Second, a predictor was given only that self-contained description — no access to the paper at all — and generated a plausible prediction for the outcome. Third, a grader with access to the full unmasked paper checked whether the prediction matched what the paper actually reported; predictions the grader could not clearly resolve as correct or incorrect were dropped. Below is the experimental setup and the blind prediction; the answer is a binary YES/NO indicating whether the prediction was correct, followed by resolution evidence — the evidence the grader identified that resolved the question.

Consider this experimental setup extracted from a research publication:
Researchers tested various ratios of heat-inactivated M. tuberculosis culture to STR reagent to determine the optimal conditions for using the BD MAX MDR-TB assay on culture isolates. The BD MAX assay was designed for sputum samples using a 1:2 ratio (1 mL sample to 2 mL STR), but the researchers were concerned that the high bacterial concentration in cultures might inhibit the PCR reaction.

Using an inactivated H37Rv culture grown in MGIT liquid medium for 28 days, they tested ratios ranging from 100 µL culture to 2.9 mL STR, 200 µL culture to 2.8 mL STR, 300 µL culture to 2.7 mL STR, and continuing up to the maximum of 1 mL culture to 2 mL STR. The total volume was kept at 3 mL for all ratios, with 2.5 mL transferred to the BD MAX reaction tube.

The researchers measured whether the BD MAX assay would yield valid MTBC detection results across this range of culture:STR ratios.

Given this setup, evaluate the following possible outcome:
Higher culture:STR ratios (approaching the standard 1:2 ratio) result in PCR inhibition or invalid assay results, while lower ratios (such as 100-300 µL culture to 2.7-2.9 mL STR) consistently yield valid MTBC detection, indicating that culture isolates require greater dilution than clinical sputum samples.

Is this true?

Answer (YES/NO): NO